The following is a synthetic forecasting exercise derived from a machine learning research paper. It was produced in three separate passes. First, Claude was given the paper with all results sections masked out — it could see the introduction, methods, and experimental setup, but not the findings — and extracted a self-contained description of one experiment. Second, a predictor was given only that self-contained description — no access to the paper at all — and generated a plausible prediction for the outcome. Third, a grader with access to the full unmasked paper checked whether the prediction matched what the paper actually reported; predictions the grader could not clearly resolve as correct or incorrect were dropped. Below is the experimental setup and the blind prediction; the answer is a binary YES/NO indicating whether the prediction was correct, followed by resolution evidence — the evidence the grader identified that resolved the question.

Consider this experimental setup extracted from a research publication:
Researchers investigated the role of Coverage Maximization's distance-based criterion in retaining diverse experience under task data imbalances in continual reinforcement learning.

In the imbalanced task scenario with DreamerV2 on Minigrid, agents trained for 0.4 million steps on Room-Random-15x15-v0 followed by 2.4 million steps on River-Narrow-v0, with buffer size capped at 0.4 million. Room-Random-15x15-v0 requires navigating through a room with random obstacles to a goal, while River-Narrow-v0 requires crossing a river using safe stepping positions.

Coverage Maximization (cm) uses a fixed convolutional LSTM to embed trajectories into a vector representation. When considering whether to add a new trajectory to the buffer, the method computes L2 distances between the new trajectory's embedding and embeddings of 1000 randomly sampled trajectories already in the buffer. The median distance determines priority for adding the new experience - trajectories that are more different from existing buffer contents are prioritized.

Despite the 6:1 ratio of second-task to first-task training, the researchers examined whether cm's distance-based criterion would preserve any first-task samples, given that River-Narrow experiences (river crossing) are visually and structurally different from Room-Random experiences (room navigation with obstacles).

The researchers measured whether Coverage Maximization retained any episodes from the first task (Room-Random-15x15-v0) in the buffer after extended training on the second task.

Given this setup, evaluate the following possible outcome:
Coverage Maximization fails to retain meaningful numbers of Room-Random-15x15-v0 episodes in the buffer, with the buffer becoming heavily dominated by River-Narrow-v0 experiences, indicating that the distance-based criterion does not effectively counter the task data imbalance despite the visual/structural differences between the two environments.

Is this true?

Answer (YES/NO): YES